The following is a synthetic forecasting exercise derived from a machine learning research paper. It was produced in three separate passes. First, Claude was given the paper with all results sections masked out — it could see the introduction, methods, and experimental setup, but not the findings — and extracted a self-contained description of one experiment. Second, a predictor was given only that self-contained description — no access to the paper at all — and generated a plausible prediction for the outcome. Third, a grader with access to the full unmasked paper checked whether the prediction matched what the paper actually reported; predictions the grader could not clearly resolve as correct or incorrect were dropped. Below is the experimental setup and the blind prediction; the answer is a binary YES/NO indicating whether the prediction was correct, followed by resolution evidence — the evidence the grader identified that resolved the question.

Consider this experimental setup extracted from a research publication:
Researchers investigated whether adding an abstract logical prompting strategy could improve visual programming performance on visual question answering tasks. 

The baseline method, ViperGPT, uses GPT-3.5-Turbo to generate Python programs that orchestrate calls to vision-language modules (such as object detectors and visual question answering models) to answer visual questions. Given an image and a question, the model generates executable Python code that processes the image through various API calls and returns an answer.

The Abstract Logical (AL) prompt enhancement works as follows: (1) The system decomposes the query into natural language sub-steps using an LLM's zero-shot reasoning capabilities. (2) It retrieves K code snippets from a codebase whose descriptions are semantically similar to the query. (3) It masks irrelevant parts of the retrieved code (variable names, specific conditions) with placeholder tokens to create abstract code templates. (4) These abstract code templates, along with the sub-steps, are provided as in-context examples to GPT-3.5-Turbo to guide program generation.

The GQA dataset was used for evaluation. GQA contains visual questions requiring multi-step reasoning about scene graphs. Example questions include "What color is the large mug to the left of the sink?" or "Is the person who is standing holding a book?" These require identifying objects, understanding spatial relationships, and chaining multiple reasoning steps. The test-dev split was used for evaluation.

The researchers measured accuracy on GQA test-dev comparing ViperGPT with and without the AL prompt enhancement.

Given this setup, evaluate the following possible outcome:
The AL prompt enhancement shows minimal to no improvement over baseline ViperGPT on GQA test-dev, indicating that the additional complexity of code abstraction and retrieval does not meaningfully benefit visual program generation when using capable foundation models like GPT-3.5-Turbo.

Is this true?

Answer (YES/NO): NO